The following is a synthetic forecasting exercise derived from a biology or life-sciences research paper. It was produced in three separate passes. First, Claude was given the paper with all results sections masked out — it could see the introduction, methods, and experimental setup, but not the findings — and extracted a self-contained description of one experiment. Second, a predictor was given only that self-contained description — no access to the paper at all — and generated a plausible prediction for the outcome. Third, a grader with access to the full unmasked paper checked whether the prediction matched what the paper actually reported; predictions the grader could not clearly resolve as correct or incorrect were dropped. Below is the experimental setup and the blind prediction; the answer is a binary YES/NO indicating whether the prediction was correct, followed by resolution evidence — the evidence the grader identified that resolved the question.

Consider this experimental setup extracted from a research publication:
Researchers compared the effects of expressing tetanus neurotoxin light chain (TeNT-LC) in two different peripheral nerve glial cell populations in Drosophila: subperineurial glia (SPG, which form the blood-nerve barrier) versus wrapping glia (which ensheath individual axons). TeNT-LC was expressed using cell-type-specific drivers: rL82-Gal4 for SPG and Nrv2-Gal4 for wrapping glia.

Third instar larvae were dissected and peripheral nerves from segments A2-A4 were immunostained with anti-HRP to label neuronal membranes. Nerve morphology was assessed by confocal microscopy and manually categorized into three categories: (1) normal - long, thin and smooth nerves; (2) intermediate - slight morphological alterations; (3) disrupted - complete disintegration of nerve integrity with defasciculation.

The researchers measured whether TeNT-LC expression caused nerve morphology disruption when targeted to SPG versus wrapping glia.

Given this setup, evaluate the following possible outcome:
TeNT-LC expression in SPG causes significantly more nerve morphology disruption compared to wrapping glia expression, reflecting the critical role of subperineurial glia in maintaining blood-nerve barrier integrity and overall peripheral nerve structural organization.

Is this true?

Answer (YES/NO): YES